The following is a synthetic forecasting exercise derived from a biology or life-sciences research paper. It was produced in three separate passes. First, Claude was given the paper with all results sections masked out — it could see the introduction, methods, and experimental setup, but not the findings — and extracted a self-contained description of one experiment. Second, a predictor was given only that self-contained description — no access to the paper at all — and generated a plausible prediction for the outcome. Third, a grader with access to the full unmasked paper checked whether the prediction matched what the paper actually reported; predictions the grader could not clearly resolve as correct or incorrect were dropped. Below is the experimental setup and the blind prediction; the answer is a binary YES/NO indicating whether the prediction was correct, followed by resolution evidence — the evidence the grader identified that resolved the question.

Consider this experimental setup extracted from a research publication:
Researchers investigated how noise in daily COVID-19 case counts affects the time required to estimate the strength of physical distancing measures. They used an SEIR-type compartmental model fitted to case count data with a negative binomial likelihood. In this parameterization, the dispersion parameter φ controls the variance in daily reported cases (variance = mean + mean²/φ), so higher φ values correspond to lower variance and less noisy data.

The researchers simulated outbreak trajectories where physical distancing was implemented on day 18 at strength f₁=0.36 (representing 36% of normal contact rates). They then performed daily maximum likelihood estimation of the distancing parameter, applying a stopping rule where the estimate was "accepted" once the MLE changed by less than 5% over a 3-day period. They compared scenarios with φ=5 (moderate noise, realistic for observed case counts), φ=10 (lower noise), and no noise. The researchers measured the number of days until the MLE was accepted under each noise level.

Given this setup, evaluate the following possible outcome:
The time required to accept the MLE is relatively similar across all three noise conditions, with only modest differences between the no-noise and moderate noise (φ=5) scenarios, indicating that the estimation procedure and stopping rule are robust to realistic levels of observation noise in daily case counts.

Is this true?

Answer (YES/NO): NO